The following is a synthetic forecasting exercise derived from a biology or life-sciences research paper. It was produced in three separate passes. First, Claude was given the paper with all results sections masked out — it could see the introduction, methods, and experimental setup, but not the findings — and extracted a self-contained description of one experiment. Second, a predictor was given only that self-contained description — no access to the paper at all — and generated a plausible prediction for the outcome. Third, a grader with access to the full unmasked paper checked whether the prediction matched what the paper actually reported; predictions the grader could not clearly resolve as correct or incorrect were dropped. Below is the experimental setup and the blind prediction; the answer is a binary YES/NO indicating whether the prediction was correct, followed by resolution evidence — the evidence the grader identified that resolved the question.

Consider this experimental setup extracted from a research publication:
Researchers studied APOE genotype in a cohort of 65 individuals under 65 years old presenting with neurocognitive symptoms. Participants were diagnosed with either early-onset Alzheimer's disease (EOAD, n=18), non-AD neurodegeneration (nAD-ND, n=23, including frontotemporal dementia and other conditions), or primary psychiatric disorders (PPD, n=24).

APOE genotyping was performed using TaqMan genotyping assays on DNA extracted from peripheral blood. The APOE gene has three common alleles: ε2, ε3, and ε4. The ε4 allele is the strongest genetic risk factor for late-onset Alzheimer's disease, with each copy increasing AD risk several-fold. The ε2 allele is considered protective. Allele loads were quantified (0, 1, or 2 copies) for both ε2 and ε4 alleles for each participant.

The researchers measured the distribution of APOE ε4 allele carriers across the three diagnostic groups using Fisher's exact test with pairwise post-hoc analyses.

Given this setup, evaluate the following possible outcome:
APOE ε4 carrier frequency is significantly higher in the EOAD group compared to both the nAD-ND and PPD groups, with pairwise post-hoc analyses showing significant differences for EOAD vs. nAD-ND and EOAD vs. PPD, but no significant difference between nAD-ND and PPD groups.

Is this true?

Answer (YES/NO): NO